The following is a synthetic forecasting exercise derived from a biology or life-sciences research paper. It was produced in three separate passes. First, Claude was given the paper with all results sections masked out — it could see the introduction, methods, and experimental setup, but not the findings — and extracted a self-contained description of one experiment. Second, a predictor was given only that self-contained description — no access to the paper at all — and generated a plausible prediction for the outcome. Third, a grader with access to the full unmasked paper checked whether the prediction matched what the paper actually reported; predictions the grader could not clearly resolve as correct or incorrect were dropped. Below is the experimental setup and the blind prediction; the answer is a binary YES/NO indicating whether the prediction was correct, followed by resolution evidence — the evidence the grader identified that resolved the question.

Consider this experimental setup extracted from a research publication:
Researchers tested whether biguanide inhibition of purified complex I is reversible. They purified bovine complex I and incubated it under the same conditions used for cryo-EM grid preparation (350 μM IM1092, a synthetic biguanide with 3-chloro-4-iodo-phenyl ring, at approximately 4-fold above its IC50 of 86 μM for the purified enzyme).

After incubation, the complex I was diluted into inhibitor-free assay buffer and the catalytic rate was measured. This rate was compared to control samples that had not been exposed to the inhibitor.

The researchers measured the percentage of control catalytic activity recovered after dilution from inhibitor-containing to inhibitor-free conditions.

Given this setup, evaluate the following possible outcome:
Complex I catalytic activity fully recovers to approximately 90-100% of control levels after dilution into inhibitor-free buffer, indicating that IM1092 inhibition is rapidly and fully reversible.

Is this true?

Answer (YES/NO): YES